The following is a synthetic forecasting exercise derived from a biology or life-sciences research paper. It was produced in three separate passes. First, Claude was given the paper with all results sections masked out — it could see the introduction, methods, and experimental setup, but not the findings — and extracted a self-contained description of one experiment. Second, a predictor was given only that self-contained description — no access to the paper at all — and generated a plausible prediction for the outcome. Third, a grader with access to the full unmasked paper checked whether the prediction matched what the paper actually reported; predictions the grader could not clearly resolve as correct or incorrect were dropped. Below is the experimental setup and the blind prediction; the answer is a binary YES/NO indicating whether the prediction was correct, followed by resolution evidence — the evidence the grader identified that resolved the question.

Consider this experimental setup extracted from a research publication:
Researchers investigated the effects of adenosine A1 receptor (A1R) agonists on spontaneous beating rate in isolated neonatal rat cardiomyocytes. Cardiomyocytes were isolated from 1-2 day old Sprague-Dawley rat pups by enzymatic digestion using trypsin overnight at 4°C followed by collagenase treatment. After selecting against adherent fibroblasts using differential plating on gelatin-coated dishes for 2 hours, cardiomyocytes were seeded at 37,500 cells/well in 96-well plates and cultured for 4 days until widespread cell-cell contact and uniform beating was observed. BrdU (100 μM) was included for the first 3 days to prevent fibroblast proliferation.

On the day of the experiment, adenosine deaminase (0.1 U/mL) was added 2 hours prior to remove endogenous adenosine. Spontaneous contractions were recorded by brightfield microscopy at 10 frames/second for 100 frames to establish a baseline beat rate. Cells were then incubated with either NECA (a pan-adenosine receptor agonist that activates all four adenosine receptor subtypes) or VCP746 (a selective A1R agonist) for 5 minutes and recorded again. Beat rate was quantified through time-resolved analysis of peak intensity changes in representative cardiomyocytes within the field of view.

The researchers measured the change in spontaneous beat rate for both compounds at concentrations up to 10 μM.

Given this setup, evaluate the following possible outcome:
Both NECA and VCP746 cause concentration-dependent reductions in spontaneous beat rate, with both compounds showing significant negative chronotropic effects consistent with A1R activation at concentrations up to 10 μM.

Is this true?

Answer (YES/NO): NO